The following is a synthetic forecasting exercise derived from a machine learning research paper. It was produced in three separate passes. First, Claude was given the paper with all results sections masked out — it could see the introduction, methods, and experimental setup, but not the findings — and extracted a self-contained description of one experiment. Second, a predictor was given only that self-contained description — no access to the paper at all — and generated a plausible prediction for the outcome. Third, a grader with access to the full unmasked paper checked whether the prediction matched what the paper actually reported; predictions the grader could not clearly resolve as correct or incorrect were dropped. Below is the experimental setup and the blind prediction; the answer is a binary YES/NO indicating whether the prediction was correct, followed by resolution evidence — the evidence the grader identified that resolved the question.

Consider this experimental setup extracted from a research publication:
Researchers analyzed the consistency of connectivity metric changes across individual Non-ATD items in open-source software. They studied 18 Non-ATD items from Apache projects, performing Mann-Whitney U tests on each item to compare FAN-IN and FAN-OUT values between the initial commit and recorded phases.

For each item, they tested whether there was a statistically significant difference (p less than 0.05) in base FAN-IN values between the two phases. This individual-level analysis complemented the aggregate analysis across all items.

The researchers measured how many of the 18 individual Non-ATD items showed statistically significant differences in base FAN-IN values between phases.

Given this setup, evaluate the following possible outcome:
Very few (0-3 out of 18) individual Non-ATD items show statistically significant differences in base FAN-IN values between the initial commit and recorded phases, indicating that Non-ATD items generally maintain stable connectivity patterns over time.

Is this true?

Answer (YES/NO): YES